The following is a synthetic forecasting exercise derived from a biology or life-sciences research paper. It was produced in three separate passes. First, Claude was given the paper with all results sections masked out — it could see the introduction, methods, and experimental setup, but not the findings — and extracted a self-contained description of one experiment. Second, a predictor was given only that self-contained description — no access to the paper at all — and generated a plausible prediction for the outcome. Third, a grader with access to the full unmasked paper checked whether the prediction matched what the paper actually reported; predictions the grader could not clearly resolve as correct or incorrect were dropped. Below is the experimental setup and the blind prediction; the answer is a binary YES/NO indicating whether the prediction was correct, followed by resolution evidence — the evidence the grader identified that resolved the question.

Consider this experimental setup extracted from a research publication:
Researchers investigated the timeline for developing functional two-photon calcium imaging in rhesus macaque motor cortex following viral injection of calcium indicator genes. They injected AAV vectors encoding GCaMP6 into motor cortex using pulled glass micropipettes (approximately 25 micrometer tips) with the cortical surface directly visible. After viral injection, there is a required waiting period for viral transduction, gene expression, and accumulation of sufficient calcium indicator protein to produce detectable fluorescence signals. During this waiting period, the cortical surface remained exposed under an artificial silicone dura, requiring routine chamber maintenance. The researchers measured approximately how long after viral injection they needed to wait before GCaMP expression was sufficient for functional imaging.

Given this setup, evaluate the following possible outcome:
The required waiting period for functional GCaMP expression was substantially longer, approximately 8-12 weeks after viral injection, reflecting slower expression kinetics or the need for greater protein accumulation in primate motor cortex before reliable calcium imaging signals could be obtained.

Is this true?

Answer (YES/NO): NO